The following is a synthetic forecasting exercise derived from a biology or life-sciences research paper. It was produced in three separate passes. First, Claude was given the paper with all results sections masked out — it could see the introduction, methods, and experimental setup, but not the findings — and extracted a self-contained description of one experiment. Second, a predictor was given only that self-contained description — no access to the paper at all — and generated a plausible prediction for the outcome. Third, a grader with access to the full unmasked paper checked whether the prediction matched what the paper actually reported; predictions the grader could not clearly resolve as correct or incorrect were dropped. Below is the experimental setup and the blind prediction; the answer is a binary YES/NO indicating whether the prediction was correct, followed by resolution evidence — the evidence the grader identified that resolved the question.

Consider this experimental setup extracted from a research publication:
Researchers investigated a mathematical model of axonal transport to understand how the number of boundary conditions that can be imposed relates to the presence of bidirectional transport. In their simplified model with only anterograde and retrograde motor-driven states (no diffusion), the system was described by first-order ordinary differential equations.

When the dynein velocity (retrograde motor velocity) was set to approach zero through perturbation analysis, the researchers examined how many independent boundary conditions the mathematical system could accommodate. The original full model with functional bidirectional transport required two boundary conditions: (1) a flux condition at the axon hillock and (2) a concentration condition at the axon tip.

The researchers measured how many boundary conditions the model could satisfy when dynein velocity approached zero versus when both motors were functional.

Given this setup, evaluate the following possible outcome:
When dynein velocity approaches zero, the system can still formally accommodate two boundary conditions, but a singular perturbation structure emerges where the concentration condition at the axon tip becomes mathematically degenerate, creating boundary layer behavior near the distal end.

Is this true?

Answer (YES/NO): NO